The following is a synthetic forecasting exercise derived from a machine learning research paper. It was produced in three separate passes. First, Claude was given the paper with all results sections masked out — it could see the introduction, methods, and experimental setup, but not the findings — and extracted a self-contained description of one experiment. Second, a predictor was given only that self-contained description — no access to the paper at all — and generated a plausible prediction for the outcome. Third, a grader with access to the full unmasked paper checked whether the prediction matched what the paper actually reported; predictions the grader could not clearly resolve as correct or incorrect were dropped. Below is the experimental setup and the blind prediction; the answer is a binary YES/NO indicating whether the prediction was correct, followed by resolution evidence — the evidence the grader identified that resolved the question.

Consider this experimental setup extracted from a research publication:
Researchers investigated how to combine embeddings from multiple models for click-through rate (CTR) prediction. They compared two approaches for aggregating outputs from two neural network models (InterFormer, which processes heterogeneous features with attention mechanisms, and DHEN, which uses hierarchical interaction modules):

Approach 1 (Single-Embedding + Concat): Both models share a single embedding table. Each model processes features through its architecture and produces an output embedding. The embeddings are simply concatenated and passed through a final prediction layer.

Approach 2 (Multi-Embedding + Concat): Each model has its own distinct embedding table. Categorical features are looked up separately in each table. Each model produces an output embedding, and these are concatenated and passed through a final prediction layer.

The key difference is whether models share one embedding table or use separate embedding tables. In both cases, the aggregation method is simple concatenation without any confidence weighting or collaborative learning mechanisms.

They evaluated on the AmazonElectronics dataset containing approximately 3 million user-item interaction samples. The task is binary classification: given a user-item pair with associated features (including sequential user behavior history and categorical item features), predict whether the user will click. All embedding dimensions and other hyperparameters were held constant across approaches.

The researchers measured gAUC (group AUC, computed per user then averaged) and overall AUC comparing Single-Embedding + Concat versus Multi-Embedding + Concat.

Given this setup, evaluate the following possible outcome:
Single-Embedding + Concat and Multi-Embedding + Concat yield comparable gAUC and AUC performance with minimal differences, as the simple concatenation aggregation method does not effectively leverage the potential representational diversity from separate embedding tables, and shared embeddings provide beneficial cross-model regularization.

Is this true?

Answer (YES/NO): NO